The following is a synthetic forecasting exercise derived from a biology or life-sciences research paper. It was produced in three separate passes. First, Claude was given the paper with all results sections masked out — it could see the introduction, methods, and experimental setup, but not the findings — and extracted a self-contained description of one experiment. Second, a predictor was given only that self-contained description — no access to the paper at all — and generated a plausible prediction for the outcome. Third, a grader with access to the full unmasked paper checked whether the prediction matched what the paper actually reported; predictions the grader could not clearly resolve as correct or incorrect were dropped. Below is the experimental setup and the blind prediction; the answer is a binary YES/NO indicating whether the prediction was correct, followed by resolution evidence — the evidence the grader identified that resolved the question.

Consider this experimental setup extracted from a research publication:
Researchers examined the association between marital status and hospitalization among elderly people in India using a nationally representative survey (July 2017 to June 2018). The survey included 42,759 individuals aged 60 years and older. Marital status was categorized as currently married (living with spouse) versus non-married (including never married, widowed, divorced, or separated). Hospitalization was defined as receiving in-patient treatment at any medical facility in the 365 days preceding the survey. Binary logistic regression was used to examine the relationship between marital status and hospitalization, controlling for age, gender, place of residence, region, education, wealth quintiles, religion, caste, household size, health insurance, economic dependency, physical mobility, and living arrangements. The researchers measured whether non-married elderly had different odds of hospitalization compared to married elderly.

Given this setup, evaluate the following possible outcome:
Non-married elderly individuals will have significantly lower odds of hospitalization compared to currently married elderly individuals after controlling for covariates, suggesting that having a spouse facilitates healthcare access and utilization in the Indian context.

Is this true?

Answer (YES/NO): NO